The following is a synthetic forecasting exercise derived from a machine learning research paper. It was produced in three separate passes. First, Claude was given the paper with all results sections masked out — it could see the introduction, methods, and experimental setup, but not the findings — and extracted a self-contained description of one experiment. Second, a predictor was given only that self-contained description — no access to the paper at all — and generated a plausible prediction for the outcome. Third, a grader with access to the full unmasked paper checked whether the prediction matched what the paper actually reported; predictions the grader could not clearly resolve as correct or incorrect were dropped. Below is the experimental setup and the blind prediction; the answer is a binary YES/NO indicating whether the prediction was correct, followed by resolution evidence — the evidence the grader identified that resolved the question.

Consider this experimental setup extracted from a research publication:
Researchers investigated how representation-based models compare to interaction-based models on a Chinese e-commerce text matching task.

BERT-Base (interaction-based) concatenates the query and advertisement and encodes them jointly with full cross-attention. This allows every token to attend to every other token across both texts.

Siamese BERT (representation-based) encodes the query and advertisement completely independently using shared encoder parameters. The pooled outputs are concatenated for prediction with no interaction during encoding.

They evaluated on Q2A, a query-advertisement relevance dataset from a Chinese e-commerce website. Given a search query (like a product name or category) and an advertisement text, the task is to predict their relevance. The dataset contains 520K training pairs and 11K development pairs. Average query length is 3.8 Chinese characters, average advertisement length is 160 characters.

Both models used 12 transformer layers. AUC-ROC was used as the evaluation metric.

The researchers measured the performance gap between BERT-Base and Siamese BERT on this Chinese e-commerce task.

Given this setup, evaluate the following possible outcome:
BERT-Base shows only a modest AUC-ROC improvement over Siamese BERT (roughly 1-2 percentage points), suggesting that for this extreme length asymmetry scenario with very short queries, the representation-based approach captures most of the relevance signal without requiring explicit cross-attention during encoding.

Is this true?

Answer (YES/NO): NO